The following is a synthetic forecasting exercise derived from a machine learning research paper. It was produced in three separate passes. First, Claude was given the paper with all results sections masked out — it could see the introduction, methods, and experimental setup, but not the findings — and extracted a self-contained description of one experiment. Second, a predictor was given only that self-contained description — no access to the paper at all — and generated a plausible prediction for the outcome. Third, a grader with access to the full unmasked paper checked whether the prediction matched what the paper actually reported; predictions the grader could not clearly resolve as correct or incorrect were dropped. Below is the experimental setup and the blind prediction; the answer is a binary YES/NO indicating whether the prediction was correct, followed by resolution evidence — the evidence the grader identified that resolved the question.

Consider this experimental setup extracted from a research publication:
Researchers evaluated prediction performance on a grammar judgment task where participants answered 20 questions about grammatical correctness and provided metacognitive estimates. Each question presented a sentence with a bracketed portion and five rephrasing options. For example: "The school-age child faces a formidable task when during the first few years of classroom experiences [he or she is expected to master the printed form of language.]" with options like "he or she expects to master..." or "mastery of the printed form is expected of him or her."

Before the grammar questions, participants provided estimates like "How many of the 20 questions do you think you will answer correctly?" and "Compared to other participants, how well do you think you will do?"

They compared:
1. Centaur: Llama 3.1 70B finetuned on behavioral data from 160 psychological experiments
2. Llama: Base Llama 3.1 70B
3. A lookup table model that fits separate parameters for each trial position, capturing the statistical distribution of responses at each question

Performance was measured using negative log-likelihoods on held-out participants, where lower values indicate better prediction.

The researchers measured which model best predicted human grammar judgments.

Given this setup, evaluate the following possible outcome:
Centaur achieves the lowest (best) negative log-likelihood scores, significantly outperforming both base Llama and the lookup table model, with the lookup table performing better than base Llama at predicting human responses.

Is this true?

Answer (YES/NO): NO